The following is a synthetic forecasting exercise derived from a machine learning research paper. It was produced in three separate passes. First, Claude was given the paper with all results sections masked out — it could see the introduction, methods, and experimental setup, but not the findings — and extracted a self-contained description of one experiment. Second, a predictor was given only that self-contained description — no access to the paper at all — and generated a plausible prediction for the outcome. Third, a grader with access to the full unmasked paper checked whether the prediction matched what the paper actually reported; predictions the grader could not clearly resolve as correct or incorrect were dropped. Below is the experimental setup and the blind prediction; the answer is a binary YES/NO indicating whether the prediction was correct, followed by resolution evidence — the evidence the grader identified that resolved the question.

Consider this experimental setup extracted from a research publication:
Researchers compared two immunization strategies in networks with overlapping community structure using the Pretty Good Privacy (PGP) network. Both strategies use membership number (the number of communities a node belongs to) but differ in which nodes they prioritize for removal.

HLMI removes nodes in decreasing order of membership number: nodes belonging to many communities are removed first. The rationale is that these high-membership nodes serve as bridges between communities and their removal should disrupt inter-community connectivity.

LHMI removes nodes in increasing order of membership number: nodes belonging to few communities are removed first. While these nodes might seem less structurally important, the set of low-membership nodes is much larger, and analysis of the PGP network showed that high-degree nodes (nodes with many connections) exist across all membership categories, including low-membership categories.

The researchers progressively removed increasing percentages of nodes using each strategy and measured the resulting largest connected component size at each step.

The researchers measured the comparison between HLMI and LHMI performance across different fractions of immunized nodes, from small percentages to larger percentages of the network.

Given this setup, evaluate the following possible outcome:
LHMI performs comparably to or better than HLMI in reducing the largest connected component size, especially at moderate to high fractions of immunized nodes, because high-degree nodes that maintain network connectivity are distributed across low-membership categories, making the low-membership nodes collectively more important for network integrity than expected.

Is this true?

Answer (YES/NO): NO